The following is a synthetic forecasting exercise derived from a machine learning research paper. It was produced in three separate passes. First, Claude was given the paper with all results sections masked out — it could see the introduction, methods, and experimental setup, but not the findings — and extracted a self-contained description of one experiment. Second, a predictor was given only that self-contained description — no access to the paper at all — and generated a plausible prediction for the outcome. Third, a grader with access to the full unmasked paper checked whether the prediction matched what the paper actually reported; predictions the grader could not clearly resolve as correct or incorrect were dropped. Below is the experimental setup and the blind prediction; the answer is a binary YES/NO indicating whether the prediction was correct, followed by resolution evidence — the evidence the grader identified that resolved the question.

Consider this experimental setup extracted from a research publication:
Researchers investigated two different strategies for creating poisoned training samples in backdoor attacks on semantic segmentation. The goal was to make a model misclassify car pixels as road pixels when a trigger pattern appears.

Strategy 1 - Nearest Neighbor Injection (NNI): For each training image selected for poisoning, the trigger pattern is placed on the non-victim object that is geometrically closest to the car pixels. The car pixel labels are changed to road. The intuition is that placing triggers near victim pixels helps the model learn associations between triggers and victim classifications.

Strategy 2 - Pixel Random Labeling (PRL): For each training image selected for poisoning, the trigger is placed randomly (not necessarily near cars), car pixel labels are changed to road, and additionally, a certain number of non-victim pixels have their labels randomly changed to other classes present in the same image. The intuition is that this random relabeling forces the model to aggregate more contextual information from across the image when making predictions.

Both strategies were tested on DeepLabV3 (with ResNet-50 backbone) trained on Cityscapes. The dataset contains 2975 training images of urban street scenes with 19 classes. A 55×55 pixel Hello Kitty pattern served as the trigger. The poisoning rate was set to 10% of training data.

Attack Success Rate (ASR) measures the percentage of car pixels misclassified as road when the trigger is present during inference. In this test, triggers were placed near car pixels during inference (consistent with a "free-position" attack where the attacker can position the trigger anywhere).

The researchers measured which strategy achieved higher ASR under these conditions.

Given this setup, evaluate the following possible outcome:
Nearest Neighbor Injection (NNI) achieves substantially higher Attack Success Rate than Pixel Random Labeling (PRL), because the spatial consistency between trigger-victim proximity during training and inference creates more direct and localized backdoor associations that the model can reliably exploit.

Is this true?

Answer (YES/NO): NO